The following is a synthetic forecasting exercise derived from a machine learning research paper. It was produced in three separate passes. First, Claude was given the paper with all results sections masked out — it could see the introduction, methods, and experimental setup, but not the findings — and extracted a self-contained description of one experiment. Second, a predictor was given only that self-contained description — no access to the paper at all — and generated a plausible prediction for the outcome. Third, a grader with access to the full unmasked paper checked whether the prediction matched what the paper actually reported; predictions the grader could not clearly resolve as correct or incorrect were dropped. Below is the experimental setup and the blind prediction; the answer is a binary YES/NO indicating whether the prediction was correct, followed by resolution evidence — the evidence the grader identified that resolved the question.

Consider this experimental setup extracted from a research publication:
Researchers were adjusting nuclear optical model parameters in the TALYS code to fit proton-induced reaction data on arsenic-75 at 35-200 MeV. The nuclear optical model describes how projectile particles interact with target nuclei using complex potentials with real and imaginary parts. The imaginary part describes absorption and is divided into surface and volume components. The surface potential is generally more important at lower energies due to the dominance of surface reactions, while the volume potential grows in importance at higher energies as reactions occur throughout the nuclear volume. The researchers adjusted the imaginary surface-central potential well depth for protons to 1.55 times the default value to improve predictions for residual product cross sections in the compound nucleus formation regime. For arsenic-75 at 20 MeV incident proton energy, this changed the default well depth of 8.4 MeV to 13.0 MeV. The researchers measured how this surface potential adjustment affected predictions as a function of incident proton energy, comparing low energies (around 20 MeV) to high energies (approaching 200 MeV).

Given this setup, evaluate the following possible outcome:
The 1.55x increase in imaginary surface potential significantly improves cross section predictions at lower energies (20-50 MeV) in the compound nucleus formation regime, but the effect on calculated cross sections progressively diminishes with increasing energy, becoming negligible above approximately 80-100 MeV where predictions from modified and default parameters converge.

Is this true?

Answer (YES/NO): NO